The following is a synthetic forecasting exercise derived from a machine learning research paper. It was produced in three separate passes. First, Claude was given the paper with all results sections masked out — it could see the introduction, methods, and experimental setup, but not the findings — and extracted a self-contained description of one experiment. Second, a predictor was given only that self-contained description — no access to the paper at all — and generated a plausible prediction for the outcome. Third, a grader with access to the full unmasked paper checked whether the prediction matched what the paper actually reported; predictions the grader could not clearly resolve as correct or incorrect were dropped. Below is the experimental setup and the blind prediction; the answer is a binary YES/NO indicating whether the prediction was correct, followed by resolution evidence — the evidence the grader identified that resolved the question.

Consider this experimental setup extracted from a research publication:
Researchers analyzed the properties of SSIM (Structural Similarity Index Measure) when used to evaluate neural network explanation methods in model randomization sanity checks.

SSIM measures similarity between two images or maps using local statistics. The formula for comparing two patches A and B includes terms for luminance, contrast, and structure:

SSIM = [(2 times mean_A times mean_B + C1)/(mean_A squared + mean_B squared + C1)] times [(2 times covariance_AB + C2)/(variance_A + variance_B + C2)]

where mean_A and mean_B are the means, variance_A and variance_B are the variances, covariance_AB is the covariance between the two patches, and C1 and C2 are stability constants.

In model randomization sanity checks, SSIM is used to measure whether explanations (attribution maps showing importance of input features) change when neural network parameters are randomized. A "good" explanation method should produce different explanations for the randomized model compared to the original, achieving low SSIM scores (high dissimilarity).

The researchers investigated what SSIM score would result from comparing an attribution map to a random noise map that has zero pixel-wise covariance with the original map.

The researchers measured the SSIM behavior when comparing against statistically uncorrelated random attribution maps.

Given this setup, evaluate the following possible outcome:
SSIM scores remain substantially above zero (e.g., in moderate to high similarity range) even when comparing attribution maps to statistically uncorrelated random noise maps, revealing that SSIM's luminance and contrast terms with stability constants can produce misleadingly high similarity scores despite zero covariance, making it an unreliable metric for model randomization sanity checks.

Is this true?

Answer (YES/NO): NO